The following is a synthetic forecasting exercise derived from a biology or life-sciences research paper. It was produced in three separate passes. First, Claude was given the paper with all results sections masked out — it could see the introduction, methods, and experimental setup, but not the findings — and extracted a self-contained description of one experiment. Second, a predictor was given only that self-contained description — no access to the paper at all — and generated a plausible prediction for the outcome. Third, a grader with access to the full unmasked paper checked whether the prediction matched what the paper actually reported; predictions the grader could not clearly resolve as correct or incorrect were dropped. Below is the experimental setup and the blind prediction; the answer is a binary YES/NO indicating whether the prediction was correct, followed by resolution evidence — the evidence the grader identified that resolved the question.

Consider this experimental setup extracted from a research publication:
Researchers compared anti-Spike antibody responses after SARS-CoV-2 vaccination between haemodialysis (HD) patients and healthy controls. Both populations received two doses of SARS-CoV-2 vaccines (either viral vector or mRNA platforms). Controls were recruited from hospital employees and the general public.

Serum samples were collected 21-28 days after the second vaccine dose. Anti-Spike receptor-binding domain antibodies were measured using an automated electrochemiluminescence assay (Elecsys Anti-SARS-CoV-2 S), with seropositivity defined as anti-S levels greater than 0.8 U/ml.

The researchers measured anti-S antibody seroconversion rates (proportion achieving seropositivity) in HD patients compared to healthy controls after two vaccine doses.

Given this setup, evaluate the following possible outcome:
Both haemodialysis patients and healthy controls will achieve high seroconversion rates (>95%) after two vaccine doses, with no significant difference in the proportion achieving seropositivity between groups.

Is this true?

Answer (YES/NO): YES